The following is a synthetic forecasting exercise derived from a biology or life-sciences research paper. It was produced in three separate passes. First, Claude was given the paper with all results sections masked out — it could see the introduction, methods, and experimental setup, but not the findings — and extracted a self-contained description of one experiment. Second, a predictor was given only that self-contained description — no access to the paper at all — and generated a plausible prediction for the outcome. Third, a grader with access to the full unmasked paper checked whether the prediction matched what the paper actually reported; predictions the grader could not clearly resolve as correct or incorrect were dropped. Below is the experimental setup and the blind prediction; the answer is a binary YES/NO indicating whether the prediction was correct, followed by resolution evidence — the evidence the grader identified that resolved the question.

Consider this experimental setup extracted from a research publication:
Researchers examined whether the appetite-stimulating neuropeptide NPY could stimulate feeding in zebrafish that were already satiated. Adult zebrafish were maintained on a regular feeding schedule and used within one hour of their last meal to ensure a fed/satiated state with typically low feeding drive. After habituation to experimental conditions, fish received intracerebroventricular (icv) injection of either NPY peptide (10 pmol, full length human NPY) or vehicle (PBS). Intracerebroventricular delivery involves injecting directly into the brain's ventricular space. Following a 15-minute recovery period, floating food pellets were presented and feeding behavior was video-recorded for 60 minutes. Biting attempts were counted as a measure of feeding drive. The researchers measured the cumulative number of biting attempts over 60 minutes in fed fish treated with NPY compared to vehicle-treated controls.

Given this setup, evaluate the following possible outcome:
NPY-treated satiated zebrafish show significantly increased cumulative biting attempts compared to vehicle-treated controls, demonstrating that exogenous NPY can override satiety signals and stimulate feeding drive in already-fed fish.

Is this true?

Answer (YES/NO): YES